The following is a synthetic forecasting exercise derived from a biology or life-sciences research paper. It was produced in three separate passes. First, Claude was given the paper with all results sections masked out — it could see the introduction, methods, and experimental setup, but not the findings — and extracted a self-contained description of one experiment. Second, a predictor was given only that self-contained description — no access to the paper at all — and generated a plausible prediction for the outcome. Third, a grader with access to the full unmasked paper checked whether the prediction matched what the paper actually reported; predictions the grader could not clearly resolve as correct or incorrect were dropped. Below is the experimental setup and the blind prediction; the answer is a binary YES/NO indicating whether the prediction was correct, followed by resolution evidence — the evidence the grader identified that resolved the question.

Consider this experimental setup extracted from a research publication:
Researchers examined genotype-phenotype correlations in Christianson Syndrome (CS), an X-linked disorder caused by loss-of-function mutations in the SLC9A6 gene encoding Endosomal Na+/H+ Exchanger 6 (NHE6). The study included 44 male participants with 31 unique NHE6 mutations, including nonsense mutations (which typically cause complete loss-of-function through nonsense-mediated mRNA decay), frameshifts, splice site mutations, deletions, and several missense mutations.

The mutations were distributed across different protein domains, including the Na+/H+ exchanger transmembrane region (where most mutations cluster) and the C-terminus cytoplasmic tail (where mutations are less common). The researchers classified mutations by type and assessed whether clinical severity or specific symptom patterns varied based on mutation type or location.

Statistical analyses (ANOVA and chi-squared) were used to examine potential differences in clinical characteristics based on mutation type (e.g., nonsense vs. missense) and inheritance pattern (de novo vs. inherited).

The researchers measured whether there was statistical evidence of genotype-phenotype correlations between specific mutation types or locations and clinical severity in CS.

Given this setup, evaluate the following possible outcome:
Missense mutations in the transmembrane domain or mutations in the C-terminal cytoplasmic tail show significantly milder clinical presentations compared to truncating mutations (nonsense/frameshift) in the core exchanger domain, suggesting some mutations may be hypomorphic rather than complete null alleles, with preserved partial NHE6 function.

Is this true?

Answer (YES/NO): NO